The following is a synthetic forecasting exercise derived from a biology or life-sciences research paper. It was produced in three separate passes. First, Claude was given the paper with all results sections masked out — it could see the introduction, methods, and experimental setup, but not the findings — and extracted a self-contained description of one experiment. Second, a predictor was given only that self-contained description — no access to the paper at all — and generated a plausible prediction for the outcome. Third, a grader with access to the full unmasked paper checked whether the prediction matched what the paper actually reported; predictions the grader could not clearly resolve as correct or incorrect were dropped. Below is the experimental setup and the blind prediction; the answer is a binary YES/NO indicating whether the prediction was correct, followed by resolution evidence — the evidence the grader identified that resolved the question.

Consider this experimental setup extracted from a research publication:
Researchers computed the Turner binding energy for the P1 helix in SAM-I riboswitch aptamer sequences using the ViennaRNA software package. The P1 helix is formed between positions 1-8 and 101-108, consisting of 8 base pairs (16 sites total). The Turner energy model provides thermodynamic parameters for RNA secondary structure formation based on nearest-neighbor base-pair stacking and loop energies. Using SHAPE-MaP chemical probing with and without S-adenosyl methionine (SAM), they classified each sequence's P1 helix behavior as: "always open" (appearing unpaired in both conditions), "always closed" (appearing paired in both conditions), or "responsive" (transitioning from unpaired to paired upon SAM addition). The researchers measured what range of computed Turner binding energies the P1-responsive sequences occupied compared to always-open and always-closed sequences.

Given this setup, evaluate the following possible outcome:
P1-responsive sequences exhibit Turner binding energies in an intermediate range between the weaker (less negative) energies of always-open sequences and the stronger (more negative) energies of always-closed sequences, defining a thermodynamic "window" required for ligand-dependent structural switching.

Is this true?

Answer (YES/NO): YES